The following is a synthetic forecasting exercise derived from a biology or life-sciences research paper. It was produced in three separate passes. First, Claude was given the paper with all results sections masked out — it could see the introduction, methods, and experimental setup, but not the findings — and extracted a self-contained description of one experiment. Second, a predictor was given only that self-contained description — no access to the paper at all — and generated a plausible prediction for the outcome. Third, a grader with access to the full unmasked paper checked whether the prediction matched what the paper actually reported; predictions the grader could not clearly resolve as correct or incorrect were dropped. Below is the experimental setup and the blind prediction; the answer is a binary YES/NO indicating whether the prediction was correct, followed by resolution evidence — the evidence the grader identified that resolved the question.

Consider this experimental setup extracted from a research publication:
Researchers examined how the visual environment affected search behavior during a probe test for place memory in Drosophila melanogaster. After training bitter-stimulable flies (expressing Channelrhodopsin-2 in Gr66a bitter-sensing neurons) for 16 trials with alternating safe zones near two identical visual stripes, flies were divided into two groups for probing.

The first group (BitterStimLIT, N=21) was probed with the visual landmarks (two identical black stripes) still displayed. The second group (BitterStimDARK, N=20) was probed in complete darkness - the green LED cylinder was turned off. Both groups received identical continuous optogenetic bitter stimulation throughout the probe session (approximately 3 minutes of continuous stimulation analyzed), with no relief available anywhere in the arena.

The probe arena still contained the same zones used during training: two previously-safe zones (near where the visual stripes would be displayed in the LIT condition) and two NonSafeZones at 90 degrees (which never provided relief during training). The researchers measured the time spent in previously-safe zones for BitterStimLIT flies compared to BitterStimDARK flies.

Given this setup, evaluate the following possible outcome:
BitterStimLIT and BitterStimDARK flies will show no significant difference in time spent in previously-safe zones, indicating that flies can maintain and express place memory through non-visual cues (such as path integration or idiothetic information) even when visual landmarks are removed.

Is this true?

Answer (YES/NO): NO